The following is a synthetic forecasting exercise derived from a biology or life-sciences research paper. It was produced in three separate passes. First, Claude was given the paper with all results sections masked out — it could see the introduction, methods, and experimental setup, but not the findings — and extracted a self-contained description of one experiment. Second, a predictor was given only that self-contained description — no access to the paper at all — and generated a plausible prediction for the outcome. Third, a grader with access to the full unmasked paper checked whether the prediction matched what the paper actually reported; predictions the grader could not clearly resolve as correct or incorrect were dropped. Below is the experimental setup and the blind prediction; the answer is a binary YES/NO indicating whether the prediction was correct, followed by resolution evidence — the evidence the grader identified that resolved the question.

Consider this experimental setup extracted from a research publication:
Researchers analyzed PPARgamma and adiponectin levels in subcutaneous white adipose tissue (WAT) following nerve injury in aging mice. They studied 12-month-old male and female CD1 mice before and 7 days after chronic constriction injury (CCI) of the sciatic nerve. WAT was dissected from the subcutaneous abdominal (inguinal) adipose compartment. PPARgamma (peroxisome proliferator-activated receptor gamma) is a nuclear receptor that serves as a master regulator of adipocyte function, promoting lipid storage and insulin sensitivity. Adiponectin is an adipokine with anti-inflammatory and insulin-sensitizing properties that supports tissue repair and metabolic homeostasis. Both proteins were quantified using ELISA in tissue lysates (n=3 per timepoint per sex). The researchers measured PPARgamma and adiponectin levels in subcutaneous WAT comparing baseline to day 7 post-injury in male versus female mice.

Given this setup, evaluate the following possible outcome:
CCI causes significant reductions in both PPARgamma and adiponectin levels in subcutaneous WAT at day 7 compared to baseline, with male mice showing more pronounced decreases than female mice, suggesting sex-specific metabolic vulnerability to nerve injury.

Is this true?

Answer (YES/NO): NO